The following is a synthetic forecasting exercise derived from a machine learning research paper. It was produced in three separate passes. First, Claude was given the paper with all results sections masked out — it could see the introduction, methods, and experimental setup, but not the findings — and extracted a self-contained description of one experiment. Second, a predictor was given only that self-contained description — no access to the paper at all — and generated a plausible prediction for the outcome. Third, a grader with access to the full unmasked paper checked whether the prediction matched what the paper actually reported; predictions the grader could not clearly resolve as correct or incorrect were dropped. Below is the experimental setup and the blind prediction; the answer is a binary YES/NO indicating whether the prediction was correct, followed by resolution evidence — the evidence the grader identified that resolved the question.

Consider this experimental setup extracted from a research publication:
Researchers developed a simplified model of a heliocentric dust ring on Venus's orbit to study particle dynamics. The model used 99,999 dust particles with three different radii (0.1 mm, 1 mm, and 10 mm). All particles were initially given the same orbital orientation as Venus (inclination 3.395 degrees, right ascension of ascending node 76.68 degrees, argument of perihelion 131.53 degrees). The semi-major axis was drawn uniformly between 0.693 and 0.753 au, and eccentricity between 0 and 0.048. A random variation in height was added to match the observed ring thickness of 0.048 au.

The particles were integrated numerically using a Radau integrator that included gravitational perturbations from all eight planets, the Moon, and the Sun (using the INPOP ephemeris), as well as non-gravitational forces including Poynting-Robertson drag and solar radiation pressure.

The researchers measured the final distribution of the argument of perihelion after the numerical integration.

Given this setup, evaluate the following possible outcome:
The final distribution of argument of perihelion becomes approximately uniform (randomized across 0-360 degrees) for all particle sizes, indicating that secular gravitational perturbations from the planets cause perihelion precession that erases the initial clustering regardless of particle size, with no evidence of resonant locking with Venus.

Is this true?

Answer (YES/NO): YES